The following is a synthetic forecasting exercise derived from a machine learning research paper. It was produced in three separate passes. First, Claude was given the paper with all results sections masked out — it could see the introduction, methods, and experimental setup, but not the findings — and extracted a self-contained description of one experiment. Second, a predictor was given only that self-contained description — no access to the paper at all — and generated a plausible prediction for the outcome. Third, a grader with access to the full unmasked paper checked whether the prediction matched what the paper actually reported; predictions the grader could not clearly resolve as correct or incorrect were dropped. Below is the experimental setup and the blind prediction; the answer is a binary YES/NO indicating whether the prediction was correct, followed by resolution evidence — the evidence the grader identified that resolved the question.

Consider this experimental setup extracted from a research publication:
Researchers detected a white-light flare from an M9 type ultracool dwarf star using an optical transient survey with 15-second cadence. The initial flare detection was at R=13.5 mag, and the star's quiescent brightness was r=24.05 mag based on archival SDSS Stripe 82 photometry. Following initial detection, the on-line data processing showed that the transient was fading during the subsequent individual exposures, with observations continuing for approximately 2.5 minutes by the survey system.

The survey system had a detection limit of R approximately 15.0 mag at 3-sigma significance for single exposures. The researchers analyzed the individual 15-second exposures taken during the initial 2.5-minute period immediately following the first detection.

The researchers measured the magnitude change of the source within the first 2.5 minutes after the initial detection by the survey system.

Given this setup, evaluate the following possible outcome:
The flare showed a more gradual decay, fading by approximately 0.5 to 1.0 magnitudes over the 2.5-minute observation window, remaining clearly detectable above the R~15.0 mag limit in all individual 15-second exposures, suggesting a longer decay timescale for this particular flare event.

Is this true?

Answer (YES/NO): YES